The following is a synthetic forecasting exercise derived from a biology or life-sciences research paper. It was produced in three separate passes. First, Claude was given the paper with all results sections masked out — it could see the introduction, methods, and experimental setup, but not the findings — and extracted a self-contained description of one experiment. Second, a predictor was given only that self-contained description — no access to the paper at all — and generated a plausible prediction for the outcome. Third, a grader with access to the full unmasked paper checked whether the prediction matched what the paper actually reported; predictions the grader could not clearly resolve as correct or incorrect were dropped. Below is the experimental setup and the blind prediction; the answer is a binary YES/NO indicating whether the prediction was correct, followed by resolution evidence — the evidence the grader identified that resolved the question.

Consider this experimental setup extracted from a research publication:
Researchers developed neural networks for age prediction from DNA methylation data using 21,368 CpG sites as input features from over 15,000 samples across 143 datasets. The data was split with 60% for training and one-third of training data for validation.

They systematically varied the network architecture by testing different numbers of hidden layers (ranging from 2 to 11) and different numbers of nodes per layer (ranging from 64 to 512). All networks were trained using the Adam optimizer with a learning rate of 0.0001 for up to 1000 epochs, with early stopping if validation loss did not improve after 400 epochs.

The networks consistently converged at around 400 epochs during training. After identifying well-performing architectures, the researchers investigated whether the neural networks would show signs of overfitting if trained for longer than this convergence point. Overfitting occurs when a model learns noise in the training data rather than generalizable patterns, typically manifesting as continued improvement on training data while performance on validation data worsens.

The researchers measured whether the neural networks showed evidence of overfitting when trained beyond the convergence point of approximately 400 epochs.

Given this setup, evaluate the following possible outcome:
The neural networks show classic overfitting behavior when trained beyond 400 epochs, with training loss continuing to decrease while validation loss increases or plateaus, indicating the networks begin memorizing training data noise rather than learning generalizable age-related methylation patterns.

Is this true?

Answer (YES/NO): NO